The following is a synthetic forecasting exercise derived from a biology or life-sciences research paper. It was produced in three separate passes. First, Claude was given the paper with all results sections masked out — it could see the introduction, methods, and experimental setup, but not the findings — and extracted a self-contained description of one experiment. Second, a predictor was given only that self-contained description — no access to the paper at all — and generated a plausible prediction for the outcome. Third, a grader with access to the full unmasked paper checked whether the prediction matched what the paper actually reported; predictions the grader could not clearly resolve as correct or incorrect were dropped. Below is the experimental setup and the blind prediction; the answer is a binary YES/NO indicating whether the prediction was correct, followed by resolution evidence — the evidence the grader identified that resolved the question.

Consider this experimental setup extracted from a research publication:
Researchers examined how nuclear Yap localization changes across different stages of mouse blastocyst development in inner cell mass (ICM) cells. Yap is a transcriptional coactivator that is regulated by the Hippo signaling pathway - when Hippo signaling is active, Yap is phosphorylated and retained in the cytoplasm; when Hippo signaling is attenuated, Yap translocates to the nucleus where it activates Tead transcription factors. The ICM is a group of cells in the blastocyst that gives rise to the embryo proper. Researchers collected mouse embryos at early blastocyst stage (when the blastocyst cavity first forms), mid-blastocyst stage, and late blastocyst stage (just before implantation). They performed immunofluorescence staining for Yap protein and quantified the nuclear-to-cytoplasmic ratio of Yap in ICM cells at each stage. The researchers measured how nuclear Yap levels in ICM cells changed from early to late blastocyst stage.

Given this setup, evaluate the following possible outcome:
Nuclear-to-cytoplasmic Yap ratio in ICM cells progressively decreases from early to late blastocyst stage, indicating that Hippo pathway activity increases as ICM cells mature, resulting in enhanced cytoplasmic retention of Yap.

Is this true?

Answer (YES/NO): NO